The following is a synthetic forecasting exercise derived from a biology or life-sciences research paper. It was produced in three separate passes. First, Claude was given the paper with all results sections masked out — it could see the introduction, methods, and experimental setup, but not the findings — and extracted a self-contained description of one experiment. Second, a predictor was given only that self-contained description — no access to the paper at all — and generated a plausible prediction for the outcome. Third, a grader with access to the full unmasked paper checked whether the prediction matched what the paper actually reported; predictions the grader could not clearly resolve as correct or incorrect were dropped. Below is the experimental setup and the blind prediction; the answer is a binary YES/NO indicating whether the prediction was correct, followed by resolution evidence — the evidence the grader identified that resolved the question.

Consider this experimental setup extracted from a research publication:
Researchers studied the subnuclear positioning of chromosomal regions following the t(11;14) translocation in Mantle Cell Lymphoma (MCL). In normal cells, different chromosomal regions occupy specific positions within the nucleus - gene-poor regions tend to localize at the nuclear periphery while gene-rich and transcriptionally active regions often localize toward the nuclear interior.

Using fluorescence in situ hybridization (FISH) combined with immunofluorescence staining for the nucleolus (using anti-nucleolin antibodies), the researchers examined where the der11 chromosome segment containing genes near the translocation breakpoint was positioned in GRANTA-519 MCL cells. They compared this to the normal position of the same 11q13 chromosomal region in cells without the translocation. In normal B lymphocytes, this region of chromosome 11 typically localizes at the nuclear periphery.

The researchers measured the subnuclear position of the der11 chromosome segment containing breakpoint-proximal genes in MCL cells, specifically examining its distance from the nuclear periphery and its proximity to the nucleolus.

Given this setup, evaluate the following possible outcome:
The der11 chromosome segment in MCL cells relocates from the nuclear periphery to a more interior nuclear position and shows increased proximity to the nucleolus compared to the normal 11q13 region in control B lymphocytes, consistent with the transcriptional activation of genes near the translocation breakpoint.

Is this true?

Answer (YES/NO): YES